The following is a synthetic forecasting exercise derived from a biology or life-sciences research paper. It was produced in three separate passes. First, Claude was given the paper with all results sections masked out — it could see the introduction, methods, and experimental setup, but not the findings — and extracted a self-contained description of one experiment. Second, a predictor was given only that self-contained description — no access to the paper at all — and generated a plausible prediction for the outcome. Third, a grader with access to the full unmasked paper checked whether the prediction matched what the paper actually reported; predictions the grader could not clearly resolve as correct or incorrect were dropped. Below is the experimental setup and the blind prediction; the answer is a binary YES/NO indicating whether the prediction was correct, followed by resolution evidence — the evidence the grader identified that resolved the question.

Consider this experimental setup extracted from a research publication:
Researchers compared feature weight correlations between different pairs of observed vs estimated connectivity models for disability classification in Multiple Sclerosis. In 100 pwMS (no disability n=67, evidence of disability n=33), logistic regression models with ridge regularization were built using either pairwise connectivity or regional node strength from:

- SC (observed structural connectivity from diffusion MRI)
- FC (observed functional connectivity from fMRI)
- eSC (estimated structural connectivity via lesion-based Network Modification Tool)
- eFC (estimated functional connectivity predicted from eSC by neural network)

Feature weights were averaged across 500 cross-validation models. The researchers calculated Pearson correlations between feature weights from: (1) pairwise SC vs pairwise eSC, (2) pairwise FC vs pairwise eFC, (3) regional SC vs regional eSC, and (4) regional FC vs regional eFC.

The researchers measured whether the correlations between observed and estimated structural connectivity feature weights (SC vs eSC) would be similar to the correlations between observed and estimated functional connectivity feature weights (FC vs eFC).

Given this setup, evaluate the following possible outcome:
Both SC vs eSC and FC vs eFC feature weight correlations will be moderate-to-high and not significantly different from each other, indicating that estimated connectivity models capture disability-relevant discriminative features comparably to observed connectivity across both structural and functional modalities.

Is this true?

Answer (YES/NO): NO